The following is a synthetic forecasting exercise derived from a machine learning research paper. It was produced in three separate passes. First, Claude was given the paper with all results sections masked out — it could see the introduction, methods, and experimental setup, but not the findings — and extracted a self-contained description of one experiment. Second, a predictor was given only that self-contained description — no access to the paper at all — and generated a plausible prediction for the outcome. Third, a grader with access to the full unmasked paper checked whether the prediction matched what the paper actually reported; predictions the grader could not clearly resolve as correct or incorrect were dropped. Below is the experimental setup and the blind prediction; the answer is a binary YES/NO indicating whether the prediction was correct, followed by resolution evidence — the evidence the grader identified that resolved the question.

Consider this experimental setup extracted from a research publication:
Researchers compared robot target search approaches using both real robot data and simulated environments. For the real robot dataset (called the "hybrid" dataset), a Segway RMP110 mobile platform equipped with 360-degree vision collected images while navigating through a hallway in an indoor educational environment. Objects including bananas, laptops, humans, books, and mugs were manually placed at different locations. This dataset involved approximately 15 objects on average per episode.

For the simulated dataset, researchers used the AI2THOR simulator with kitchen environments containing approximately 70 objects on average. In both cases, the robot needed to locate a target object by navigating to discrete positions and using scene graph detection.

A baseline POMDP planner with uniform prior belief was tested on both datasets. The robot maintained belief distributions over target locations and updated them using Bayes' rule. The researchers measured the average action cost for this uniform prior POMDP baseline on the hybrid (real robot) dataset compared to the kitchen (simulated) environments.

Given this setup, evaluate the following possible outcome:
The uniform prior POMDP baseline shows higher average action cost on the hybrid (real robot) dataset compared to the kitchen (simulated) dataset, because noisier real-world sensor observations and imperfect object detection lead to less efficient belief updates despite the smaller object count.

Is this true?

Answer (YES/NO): YES